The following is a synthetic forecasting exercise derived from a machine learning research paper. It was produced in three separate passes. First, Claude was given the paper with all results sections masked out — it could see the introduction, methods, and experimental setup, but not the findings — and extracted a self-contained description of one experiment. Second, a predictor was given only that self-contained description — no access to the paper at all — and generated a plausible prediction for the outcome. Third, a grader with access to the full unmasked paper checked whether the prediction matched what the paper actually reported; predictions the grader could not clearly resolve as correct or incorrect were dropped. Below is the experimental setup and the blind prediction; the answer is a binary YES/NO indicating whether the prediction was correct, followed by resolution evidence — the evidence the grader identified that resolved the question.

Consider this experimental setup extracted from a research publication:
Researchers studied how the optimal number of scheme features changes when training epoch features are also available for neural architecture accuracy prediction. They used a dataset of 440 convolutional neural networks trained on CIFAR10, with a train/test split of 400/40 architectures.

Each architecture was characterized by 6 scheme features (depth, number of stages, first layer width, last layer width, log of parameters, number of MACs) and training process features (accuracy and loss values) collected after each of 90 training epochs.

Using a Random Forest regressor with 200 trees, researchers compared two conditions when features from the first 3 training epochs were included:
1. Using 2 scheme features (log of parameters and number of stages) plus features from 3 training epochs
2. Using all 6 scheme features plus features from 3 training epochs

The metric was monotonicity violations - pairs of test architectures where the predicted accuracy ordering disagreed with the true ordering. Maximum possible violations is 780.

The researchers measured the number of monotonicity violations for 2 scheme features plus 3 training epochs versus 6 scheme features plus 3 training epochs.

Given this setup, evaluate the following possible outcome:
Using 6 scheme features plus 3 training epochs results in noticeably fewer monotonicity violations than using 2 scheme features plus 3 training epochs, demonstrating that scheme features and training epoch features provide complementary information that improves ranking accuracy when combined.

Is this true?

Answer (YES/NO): NO